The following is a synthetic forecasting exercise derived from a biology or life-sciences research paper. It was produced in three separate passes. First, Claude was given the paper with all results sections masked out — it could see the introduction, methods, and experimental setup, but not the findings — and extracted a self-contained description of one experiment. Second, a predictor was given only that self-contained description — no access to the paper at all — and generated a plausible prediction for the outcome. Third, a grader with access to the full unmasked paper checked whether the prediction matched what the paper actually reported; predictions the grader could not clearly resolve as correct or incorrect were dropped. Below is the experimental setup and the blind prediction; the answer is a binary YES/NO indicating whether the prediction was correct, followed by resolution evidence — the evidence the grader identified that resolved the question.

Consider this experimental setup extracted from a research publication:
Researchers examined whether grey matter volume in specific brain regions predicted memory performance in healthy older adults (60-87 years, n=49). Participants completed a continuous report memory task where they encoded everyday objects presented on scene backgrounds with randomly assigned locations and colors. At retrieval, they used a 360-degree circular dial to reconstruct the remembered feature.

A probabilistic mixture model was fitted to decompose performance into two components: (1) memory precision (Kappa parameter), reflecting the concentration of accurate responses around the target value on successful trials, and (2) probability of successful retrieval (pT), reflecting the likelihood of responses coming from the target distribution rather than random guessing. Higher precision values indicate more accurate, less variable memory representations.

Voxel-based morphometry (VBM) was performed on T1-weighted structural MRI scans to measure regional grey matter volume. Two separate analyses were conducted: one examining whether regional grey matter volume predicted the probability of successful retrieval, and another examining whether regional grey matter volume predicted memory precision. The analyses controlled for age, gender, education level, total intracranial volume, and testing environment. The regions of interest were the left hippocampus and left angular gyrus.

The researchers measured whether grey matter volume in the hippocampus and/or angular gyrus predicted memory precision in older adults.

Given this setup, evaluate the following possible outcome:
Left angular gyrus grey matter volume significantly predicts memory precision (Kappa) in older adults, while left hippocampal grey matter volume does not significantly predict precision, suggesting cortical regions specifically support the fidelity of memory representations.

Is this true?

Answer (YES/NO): YES